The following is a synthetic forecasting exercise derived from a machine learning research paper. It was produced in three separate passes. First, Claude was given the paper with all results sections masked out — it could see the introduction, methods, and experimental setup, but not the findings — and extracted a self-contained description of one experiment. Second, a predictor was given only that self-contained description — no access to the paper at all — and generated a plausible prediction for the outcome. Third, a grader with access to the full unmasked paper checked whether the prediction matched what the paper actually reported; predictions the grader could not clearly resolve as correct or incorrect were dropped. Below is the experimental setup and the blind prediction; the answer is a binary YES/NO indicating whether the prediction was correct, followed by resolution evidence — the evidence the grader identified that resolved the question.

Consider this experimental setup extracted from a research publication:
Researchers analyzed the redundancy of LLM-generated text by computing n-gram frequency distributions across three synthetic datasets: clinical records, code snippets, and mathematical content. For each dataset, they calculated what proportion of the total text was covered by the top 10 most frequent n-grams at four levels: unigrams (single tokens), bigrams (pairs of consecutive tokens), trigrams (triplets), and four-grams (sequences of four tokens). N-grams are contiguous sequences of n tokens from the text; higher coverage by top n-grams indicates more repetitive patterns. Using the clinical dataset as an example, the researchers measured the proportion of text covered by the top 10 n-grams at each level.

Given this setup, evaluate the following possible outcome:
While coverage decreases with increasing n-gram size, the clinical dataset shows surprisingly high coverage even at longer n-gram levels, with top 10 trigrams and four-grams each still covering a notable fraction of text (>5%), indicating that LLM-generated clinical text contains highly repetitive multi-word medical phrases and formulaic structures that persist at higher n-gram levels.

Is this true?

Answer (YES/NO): NO